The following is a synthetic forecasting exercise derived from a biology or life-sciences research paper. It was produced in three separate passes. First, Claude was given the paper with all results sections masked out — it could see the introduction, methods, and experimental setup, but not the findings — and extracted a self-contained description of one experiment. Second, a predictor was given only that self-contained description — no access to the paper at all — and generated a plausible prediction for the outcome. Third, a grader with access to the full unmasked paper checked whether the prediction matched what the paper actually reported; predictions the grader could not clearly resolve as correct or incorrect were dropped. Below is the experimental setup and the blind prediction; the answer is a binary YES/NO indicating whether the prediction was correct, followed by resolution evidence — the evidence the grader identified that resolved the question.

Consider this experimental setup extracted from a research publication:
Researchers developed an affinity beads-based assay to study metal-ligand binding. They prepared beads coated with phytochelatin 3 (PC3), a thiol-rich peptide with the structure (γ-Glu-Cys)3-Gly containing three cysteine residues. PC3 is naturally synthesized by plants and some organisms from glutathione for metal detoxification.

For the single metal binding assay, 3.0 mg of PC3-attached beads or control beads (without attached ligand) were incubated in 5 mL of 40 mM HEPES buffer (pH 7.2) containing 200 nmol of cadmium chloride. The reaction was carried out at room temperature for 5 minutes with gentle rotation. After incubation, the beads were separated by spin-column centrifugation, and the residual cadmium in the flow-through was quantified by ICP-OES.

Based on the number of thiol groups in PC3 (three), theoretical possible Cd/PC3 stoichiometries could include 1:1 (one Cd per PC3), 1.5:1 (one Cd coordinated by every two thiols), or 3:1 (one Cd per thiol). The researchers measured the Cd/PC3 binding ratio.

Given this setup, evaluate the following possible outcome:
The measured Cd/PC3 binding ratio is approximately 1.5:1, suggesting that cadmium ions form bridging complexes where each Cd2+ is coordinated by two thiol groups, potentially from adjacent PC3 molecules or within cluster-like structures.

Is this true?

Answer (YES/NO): YES